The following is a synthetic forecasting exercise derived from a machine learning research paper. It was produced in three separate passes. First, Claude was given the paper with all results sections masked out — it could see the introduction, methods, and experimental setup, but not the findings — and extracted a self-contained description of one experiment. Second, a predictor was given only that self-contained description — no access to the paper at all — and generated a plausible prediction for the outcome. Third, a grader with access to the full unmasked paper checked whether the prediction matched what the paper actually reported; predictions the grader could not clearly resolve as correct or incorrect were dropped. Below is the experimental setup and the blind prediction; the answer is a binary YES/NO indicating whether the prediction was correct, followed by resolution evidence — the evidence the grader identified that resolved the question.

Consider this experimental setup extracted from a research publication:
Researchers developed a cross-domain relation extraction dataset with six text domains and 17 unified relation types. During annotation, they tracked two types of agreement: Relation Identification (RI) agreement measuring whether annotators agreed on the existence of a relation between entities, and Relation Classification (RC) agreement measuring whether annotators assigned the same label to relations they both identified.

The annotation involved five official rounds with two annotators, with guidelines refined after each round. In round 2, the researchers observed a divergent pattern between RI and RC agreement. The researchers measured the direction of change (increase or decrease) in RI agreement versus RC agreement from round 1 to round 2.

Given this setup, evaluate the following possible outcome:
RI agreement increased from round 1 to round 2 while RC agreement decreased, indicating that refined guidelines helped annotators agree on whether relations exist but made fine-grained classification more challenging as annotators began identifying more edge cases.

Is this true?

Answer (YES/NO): YES